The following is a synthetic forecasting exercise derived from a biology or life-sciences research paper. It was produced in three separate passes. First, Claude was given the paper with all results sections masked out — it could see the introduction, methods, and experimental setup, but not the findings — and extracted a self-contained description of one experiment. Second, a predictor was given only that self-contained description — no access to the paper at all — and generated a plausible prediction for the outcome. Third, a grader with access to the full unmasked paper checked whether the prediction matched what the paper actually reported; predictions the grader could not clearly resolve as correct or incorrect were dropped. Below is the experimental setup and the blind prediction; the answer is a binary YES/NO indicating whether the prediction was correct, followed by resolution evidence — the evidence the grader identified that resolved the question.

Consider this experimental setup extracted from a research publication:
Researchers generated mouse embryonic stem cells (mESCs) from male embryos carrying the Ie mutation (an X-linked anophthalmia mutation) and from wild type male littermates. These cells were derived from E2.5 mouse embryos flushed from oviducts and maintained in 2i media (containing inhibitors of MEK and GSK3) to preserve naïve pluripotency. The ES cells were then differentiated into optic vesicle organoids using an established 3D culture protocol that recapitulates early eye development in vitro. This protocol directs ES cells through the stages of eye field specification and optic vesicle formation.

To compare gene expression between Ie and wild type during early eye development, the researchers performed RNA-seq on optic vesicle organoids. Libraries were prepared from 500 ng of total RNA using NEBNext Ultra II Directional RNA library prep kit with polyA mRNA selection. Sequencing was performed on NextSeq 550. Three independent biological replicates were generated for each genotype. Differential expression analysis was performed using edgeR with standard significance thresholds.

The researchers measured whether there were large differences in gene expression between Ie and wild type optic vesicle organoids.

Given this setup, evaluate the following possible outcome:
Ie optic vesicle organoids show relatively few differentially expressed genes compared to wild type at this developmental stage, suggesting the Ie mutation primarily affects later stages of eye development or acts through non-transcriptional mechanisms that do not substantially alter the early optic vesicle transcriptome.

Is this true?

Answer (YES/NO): YES